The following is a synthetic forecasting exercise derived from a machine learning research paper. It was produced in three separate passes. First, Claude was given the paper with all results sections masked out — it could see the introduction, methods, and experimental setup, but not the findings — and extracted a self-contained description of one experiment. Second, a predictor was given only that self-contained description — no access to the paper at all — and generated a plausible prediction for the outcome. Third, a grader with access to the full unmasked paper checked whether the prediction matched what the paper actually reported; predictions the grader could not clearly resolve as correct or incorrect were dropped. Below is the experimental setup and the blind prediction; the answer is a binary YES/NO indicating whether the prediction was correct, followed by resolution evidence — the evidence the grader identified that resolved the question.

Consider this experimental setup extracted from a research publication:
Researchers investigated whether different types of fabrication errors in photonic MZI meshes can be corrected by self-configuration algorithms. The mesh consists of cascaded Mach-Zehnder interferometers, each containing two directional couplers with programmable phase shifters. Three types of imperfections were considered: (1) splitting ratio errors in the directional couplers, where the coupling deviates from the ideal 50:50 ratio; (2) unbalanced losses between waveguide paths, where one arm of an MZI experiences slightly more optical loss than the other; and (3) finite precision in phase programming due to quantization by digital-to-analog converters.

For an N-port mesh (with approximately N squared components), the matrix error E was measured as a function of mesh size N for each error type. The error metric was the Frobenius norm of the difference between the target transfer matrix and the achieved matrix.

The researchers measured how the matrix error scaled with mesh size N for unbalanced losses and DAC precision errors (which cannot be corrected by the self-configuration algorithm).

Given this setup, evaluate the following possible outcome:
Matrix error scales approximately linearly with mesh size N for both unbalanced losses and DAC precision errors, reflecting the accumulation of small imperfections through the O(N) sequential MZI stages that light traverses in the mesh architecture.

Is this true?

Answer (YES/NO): NO